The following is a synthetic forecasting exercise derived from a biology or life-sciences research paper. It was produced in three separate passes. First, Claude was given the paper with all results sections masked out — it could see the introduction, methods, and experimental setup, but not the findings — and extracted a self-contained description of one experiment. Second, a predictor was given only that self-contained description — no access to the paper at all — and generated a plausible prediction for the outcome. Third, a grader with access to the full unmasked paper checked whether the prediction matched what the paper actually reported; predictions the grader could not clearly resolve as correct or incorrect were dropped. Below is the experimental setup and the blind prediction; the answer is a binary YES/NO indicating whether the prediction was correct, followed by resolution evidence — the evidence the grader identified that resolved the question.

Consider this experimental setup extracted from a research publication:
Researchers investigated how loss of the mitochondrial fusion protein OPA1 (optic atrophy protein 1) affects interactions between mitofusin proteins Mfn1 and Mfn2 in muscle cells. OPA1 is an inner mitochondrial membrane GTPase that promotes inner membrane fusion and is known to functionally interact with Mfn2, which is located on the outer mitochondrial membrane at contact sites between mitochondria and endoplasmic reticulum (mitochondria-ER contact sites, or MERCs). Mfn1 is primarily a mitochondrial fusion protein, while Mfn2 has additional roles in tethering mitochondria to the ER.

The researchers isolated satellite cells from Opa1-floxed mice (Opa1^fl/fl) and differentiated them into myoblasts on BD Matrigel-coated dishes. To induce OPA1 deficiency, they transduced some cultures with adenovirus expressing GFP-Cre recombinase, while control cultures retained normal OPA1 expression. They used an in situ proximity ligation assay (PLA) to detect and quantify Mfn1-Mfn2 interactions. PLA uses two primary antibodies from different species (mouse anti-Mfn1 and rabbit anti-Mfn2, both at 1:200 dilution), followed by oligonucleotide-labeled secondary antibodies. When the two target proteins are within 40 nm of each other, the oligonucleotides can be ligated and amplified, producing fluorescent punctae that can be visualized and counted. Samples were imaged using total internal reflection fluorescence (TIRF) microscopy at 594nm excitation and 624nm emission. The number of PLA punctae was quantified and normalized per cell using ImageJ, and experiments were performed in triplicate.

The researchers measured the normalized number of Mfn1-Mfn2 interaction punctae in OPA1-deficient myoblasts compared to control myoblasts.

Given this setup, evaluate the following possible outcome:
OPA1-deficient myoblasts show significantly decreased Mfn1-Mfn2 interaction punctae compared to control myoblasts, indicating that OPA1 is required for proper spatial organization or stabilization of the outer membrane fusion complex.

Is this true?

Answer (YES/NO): NO